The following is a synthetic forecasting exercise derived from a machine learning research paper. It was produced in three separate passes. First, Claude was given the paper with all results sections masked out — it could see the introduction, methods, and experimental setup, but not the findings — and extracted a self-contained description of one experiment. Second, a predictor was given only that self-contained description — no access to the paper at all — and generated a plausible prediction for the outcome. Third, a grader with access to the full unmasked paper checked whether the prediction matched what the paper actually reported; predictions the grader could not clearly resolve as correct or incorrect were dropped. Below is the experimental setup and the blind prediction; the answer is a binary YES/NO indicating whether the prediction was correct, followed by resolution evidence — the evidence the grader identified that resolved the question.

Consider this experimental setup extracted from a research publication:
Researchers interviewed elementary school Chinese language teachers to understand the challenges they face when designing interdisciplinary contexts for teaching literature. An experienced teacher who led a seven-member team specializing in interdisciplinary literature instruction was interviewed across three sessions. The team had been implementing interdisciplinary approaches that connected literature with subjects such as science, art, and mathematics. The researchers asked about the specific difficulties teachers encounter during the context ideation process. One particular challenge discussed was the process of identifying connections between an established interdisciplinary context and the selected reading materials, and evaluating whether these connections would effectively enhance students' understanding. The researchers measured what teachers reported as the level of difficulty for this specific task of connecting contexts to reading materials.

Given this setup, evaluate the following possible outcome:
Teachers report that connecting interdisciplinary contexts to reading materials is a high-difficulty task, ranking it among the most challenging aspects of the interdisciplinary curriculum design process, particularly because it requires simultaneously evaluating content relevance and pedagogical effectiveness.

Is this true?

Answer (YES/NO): NO